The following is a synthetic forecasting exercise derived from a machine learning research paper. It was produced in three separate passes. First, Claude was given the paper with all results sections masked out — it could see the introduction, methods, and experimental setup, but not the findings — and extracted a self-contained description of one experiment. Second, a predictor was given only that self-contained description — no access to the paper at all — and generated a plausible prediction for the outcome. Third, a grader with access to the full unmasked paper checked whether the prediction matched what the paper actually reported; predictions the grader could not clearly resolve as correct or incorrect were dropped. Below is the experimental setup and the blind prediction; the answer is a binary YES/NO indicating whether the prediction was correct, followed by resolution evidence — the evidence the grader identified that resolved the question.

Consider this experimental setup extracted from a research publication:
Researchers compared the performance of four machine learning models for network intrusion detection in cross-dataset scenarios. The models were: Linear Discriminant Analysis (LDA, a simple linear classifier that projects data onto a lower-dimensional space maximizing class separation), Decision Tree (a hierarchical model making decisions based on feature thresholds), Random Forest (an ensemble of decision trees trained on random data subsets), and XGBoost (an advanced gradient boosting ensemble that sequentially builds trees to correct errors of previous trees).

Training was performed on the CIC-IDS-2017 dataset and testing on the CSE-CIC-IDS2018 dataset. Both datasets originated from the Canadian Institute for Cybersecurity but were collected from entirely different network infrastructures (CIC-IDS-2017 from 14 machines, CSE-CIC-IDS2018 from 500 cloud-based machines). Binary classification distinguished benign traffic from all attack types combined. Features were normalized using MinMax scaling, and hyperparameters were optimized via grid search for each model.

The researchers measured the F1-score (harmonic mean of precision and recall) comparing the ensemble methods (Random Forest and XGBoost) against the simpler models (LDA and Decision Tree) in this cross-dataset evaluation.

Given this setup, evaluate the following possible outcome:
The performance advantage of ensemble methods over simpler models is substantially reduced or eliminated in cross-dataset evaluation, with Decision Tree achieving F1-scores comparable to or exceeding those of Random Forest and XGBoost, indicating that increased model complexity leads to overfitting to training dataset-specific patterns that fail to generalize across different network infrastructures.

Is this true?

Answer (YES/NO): YES